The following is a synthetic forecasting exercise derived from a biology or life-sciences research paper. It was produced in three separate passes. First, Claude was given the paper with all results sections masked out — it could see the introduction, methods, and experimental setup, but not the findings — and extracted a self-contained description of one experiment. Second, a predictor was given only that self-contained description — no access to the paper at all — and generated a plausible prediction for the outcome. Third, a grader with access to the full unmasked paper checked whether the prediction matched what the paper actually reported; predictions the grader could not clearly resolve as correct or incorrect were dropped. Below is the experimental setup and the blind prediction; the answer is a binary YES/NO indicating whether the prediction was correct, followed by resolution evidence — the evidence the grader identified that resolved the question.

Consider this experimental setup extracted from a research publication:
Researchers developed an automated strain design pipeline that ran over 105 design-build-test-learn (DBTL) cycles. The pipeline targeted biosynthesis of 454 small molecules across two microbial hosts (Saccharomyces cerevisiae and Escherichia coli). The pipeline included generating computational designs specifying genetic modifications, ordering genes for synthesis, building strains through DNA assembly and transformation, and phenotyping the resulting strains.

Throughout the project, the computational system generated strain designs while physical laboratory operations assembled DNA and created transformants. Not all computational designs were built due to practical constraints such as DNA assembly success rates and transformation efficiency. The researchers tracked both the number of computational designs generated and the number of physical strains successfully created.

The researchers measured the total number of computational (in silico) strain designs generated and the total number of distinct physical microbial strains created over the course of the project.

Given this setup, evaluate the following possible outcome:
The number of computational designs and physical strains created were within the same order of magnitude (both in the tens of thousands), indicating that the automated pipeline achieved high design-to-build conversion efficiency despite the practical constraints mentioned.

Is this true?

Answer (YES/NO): NO